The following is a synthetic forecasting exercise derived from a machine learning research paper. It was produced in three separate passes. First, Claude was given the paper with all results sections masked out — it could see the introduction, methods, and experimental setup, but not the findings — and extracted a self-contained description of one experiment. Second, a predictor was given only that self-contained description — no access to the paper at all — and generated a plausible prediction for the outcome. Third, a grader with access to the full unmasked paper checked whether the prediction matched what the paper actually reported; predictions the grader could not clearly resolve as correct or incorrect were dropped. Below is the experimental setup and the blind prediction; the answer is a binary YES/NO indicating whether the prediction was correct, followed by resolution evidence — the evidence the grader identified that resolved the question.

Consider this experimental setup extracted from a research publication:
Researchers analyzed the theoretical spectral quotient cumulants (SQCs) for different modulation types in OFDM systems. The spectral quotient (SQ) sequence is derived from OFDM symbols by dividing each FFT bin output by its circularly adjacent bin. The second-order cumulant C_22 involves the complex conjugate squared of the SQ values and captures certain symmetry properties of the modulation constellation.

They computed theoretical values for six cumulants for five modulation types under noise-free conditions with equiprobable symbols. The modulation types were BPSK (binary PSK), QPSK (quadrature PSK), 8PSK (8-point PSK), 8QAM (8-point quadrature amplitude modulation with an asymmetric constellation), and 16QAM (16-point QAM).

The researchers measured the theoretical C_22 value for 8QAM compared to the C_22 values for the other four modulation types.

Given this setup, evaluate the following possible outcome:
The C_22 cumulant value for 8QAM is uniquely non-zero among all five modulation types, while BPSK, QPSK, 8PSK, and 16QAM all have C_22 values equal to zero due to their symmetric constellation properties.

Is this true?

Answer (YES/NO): YES